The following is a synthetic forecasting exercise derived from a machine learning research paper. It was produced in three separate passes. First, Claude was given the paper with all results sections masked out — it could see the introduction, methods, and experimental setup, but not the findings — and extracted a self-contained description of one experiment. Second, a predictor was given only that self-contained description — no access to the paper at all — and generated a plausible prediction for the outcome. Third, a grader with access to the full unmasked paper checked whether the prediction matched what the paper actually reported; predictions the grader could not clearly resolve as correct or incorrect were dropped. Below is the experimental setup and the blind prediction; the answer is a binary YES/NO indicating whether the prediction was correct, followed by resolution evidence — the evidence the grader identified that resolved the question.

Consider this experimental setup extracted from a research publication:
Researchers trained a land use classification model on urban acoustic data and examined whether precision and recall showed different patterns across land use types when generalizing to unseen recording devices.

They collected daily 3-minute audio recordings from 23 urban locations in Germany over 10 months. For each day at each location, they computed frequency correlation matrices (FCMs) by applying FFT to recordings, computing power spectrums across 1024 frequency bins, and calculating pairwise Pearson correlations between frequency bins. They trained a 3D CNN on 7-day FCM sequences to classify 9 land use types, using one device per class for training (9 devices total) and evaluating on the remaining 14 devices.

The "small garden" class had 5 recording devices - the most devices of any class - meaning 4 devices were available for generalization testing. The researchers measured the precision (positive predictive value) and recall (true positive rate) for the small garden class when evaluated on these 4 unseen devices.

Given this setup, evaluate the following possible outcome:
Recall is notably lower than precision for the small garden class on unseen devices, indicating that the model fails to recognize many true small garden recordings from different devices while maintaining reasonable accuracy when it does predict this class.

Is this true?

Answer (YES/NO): NO